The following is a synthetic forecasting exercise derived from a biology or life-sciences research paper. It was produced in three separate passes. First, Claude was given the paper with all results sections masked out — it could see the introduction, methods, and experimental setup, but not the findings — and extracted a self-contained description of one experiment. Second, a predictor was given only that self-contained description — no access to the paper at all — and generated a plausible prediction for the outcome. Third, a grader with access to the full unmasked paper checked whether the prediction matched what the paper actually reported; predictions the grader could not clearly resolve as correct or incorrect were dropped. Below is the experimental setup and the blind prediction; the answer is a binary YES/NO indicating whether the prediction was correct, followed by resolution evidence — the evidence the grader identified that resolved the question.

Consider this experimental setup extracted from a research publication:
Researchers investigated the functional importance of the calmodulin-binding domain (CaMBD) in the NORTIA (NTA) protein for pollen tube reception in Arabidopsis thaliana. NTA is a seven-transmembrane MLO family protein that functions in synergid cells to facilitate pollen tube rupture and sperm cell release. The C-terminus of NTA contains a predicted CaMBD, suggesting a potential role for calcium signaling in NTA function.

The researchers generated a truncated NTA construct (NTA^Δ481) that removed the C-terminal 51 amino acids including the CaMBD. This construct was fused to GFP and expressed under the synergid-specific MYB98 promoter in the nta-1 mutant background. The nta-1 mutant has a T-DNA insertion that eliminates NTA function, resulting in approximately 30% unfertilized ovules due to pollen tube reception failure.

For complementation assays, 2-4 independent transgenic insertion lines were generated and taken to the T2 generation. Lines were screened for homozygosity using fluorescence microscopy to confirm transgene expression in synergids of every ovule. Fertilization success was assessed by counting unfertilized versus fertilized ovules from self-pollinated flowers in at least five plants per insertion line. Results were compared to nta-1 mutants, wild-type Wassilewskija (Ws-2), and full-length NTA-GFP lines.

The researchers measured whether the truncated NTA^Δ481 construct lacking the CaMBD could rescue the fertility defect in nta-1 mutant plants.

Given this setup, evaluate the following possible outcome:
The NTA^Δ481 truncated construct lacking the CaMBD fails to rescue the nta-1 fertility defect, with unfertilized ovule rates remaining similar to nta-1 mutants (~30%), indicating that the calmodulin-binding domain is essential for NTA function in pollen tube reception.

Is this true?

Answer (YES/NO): NO